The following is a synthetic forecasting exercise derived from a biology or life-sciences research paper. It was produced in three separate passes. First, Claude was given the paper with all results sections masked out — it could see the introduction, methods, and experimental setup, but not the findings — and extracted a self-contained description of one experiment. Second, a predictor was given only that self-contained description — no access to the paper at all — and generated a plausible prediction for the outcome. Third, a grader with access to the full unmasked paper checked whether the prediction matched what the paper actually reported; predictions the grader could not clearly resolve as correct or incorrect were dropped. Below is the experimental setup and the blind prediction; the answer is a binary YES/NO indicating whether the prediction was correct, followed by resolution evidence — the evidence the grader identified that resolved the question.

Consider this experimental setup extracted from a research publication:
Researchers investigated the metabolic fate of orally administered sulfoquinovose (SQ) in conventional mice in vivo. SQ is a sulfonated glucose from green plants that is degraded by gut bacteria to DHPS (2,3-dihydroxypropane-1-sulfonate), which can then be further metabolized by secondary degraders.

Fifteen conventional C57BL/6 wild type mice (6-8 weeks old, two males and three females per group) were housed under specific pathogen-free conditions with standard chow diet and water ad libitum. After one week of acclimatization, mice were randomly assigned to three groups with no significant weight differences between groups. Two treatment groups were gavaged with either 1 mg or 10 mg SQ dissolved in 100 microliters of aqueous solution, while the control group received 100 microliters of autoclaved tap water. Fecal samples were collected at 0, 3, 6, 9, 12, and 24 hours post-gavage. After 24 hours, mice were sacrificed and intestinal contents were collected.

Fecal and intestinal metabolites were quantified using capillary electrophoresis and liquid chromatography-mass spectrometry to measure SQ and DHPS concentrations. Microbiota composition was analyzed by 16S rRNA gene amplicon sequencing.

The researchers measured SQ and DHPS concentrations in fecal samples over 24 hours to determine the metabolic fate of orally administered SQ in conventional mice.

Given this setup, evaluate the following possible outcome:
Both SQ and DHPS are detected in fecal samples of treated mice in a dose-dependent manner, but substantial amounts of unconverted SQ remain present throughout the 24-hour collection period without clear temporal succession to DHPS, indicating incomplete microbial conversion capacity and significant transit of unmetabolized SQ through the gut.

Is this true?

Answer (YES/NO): NO